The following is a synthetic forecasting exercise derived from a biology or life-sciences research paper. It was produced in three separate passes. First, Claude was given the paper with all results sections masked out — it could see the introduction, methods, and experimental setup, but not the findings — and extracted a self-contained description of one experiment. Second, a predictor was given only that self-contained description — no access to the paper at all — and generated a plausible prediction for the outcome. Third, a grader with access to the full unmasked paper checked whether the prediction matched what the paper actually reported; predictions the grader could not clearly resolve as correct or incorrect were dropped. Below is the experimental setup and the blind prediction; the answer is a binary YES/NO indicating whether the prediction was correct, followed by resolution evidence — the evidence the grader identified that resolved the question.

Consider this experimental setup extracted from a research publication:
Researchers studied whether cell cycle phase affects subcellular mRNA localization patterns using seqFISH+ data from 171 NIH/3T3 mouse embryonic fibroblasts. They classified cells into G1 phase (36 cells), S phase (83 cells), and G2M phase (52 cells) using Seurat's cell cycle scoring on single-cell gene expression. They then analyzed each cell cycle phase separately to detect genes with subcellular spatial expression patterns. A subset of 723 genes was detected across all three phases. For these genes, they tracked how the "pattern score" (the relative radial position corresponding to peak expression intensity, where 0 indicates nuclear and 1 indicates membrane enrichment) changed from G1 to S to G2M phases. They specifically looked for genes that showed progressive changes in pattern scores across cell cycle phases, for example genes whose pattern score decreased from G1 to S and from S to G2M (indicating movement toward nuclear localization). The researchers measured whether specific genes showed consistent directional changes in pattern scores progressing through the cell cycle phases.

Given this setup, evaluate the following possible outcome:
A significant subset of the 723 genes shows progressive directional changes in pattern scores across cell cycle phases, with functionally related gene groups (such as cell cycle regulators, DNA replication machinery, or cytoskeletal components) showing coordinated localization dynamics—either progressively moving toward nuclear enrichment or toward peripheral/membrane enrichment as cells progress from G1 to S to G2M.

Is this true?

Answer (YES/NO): NO